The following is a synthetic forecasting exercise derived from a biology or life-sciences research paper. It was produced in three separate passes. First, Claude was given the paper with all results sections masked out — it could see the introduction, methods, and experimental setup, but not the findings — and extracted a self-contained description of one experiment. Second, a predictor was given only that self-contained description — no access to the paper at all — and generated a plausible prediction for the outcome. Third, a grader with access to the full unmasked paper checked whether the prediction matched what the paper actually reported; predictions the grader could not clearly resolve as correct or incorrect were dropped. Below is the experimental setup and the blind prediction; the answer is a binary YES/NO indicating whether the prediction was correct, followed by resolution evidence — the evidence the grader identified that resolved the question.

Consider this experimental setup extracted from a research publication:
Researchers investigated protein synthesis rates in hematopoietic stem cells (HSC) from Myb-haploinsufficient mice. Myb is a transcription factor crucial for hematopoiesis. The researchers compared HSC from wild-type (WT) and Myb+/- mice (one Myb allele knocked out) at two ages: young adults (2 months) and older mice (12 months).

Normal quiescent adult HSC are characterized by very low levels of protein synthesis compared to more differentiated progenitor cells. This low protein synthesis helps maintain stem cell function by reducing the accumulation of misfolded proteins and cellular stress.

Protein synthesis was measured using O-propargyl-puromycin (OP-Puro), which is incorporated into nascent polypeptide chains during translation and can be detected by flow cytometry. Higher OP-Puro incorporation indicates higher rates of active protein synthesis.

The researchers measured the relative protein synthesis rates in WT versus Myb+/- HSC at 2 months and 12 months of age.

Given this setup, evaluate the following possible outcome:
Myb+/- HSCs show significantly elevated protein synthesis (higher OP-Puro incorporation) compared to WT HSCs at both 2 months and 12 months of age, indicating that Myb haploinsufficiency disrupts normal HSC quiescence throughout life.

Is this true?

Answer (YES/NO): NO